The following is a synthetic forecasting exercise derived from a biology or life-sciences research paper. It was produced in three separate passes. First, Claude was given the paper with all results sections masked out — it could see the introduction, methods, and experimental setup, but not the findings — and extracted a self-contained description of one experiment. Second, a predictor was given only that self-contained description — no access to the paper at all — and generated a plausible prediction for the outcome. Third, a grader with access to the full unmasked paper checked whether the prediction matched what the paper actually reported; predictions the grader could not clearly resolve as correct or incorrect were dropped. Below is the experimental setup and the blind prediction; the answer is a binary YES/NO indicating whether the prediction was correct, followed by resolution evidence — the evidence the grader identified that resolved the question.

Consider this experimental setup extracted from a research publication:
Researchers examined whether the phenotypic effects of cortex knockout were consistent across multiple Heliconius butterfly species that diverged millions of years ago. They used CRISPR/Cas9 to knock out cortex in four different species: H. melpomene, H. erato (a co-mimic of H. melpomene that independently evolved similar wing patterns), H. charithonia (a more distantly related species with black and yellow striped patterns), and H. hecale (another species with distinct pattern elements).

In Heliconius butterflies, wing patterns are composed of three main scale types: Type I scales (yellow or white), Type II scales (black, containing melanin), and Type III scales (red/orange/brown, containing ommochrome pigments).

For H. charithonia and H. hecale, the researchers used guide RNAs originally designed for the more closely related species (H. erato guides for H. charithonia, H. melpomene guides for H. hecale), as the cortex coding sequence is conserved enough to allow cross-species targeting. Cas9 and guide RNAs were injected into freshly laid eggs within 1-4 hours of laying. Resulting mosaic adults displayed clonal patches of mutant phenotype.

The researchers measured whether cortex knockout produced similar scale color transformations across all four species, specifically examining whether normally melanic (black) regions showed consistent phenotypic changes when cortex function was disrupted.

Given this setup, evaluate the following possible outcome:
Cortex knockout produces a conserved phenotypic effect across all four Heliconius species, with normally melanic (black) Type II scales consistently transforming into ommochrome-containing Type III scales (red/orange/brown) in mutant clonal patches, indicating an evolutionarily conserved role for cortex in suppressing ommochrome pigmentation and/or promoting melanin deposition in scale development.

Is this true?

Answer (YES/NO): NO